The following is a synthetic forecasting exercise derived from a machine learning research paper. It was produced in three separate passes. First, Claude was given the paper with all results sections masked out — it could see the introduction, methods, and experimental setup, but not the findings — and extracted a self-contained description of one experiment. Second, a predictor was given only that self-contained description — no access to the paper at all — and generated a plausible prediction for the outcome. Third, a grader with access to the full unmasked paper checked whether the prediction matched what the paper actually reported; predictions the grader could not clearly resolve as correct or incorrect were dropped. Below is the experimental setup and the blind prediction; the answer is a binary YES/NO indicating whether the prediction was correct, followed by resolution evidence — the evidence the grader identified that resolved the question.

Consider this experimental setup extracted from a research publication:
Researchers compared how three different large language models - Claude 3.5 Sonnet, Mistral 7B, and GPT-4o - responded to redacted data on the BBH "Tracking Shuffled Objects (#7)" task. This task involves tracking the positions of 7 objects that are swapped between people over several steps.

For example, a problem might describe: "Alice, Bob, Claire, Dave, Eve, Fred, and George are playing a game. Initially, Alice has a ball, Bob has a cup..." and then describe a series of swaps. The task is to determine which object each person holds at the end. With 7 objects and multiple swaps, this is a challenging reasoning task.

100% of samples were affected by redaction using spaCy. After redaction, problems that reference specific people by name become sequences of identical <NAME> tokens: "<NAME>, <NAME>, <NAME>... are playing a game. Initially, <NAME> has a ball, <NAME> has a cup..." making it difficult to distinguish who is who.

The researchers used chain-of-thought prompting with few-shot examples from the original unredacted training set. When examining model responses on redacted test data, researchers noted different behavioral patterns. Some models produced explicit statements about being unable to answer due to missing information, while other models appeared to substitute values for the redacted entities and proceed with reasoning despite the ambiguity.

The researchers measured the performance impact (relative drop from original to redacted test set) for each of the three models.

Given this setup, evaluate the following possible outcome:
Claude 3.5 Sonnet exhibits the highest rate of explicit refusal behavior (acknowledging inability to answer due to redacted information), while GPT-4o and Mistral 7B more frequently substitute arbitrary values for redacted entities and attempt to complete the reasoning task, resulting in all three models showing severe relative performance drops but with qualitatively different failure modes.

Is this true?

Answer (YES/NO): NO